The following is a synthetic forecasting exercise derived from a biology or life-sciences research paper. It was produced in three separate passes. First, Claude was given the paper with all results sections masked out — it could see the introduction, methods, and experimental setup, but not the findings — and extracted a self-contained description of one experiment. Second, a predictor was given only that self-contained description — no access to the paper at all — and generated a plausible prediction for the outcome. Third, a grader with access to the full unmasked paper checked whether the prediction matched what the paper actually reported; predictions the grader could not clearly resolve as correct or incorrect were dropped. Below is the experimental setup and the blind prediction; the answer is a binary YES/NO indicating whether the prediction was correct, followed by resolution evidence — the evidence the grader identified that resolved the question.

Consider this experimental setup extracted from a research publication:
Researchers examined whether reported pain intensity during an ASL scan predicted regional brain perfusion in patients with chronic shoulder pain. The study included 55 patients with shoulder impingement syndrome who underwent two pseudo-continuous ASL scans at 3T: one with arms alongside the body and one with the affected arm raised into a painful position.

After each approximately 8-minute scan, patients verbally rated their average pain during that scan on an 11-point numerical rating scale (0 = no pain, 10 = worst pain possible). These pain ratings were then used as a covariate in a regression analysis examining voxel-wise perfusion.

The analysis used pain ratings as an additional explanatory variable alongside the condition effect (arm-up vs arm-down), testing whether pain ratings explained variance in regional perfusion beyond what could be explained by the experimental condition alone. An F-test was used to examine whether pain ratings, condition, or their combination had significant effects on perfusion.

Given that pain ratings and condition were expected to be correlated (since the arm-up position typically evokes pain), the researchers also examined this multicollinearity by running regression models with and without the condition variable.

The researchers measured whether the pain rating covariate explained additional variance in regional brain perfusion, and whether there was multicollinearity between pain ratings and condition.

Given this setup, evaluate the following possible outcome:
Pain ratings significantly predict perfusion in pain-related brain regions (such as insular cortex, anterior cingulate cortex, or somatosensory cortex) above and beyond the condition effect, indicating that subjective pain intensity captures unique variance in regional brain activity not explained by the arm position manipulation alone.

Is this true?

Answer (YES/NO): NO